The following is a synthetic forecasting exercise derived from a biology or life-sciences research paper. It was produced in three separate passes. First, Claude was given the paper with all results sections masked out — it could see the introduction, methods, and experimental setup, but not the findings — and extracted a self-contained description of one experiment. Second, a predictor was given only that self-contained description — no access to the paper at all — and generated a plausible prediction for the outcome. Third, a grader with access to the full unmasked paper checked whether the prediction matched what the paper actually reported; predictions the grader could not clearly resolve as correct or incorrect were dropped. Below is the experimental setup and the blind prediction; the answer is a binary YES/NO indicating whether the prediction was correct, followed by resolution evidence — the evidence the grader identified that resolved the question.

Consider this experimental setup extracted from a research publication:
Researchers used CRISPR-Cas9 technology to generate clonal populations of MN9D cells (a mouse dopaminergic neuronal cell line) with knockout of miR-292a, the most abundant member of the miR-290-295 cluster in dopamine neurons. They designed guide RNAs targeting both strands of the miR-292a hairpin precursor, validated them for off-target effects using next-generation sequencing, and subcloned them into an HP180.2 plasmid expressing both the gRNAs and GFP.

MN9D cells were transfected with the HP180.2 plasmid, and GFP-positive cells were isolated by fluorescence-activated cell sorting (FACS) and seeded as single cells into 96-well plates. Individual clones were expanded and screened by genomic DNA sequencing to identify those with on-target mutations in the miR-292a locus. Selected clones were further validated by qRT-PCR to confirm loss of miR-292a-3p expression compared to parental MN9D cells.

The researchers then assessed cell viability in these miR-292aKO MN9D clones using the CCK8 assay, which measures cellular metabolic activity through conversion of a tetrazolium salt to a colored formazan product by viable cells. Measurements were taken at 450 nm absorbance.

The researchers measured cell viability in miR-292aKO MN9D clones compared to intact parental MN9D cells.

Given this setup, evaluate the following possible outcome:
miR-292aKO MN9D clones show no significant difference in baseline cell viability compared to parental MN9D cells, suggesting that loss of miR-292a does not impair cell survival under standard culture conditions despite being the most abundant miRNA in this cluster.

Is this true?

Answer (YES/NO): NO